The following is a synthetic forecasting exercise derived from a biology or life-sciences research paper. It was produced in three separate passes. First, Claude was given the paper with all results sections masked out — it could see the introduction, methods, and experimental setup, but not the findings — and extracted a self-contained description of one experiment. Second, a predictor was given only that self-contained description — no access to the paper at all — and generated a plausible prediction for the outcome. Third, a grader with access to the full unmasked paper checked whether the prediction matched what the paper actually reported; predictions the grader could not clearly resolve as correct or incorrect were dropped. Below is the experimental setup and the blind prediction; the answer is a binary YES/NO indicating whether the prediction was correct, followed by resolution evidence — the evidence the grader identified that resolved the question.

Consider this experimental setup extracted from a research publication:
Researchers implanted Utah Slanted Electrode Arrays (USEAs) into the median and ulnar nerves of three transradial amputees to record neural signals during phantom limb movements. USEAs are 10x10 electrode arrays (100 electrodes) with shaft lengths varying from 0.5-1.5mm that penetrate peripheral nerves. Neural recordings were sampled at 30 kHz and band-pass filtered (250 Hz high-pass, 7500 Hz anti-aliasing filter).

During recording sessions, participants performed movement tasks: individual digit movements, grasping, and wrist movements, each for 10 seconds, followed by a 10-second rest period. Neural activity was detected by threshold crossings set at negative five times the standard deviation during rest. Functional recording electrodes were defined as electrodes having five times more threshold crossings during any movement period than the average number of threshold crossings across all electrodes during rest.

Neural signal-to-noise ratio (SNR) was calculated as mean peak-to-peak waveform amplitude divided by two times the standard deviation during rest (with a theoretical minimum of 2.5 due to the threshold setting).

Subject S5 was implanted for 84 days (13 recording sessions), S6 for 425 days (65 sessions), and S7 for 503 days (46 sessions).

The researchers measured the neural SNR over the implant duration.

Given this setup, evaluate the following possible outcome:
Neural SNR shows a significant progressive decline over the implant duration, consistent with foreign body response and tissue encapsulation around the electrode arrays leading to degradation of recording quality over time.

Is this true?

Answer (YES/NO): NO